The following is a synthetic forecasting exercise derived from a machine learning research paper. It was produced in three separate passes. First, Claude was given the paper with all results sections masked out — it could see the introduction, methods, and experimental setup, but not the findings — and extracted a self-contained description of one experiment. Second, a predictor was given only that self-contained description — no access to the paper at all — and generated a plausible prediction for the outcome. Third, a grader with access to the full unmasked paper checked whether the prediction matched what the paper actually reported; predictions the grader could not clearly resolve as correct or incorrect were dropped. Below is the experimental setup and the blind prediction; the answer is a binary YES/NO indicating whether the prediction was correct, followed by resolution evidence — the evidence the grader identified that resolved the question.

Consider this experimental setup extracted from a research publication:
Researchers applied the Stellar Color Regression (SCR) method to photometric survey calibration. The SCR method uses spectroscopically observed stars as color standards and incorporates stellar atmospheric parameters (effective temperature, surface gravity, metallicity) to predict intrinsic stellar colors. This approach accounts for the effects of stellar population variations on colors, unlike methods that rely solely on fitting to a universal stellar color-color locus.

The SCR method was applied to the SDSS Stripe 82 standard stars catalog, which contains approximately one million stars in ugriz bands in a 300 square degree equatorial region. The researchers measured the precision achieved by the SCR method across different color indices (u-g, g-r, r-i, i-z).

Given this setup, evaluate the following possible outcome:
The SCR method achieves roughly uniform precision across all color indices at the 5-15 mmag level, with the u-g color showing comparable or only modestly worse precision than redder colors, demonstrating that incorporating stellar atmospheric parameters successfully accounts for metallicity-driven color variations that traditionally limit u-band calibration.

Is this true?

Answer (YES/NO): NO